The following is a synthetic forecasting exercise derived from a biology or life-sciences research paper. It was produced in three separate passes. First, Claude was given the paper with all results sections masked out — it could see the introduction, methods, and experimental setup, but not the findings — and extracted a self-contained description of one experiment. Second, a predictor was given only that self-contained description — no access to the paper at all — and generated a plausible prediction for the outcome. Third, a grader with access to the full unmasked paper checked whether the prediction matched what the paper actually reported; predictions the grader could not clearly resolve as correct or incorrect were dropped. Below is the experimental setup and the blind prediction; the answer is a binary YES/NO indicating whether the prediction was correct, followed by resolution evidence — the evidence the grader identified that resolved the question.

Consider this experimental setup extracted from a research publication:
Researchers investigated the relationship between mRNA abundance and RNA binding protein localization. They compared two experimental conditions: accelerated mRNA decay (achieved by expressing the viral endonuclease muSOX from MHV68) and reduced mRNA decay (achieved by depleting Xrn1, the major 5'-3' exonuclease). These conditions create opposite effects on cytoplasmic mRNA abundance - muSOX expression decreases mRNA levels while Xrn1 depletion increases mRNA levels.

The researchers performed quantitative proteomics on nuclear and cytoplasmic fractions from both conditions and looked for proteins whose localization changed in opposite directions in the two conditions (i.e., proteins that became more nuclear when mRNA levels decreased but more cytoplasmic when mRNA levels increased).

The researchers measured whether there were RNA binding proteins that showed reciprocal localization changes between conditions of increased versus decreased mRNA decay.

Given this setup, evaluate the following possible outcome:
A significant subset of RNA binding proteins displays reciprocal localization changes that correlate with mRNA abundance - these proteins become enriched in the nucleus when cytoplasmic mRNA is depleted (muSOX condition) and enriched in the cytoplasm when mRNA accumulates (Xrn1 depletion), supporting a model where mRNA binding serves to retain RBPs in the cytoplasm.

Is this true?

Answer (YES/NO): NO